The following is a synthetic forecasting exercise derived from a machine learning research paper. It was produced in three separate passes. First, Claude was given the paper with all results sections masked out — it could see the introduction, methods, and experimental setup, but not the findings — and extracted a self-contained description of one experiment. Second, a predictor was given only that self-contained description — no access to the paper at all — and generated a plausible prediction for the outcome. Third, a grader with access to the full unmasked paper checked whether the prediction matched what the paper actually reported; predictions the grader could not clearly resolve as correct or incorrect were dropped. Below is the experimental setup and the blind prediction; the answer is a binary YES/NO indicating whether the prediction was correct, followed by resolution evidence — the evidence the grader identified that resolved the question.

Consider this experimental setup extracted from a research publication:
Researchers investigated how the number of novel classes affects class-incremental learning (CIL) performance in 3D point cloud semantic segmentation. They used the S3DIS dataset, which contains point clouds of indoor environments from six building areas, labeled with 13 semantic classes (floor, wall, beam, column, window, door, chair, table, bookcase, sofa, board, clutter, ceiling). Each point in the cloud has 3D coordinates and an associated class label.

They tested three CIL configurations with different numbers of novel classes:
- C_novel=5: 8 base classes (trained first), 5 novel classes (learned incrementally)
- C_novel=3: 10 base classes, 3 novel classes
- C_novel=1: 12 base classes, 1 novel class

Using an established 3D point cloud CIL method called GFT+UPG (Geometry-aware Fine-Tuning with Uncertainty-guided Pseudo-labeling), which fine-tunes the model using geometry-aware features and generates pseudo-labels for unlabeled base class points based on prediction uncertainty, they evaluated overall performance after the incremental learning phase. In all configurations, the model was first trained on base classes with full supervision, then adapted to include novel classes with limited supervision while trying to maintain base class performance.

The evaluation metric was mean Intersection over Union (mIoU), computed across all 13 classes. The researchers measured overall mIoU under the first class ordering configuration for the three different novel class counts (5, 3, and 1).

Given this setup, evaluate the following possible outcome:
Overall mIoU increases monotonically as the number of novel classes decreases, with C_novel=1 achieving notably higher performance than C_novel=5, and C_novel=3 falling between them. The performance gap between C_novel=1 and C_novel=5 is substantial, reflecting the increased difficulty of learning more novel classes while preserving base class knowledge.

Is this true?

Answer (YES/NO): NO